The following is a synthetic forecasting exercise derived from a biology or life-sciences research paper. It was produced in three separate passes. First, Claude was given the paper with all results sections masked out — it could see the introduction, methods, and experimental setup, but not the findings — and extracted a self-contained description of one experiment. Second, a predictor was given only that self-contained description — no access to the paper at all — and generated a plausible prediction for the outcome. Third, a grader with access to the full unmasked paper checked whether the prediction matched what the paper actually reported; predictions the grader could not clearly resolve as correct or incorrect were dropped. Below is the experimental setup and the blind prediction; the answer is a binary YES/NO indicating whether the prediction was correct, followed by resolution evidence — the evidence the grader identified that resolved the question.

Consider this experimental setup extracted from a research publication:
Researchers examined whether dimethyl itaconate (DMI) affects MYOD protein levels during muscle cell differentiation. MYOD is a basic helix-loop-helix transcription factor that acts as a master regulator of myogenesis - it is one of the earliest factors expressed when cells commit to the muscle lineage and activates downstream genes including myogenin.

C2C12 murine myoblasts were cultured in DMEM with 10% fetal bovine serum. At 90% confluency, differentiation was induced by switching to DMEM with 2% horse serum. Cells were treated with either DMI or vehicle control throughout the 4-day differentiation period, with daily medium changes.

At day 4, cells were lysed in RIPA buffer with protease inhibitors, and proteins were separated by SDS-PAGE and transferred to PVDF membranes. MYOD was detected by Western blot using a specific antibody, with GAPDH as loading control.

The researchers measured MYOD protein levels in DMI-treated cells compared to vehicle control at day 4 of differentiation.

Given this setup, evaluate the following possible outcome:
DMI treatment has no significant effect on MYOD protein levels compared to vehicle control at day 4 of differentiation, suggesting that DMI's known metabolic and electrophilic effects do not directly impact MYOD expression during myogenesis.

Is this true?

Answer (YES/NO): YES